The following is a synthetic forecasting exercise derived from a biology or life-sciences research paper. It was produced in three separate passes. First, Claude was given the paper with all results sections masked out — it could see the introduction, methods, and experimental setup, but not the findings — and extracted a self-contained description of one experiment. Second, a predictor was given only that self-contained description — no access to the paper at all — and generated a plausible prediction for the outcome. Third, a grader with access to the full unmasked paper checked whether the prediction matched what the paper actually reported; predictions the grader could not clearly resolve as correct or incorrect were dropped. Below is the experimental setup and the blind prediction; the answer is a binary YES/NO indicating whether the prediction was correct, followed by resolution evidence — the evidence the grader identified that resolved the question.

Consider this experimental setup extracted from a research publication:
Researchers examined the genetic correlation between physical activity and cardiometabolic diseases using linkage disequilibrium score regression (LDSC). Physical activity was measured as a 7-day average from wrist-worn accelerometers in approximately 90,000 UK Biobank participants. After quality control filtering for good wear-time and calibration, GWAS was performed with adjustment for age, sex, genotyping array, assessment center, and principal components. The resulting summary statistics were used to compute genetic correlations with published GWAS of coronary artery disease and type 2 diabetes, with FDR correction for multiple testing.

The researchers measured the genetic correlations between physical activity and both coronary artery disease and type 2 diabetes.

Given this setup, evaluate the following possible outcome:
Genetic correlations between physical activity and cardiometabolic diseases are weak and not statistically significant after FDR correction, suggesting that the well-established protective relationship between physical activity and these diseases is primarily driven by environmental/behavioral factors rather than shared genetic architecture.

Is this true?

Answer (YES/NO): NO